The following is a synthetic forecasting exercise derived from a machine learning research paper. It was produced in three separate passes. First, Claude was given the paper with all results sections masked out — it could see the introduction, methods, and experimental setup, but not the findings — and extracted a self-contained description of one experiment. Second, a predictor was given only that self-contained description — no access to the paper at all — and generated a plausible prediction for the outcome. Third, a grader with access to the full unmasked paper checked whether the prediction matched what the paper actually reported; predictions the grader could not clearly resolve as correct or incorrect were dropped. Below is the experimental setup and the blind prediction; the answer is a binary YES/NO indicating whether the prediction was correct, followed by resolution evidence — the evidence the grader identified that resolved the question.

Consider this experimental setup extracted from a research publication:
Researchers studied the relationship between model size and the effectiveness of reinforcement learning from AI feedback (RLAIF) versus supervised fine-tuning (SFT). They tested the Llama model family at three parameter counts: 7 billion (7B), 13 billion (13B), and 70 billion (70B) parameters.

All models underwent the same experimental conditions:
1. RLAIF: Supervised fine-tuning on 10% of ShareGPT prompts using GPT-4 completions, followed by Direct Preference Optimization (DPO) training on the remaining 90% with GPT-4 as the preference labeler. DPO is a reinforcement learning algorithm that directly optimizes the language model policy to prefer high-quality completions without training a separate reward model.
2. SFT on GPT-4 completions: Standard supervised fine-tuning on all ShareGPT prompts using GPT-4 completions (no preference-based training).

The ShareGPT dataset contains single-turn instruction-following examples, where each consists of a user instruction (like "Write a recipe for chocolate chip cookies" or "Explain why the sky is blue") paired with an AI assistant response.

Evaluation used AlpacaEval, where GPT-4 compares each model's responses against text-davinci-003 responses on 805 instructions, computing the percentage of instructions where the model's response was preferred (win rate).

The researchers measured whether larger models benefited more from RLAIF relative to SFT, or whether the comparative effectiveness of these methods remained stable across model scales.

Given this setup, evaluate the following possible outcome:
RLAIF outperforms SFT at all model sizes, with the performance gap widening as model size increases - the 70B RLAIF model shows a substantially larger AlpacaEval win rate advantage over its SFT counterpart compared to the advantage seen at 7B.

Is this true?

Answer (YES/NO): NO